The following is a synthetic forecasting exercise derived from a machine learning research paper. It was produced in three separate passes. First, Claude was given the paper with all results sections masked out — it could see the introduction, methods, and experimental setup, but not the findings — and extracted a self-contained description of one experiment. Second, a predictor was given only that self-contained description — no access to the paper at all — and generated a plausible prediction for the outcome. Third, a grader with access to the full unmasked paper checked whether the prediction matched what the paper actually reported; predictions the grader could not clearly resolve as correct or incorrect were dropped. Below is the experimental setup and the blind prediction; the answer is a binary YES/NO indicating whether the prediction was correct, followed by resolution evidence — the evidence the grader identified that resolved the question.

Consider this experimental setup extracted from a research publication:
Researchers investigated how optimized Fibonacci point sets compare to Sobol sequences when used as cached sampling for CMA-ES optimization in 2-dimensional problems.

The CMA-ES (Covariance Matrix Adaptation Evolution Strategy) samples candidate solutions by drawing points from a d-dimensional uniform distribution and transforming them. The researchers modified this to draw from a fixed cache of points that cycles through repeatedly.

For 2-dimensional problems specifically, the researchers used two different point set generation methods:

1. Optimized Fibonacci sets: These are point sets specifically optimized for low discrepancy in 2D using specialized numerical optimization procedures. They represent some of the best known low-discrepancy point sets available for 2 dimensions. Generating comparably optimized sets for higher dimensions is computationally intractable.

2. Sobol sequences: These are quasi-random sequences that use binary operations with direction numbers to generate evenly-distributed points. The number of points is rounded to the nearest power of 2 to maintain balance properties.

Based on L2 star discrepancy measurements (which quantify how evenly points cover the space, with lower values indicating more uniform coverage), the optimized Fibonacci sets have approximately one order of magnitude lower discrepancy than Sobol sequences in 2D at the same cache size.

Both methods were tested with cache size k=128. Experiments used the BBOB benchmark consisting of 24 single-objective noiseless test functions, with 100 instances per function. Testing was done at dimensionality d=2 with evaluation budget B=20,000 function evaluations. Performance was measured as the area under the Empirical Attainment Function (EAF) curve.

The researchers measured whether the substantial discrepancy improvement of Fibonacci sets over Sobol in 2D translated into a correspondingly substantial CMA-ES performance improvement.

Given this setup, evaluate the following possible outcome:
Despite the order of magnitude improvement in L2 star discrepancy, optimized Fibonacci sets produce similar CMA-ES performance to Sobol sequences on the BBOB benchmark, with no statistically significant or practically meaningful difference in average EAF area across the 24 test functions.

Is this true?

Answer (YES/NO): YES